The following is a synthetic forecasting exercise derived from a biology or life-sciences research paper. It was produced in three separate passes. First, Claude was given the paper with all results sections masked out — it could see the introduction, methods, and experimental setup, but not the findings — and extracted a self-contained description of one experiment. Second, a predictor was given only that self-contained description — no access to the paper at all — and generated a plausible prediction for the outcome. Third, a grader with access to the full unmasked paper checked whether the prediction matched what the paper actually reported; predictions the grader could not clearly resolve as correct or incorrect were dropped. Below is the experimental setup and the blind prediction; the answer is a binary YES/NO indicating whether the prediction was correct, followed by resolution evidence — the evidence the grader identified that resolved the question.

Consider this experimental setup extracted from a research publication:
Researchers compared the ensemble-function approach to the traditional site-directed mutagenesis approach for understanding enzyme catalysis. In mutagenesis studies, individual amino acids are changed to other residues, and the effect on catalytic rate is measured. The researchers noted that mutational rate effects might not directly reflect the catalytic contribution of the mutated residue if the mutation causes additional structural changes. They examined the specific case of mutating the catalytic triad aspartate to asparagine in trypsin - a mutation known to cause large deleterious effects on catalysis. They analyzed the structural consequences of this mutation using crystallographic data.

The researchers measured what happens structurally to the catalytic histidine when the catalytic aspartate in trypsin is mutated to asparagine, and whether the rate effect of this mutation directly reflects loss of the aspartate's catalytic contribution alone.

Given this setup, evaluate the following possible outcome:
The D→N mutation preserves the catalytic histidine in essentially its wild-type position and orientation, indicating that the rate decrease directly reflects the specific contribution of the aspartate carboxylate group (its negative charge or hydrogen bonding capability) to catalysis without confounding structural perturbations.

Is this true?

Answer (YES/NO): NO